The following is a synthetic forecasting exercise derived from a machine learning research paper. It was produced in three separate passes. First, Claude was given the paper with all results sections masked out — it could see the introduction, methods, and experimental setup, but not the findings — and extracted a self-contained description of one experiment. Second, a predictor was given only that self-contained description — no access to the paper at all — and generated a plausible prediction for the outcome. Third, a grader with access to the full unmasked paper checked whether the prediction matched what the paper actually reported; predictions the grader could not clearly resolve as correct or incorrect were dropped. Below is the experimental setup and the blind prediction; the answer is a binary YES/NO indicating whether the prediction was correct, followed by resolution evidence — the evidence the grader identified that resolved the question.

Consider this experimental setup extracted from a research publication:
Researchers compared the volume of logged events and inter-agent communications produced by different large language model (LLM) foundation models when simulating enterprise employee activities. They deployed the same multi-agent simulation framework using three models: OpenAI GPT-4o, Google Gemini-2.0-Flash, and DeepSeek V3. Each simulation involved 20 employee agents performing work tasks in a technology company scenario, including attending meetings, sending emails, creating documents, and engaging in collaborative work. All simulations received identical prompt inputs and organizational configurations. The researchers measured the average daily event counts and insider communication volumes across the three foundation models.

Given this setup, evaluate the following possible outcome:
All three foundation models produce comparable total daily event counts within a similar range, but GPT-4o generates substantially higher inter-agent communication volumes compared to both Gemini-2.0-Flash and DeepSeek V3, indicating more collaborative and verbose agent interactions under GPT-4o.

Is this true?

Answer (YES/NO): NO